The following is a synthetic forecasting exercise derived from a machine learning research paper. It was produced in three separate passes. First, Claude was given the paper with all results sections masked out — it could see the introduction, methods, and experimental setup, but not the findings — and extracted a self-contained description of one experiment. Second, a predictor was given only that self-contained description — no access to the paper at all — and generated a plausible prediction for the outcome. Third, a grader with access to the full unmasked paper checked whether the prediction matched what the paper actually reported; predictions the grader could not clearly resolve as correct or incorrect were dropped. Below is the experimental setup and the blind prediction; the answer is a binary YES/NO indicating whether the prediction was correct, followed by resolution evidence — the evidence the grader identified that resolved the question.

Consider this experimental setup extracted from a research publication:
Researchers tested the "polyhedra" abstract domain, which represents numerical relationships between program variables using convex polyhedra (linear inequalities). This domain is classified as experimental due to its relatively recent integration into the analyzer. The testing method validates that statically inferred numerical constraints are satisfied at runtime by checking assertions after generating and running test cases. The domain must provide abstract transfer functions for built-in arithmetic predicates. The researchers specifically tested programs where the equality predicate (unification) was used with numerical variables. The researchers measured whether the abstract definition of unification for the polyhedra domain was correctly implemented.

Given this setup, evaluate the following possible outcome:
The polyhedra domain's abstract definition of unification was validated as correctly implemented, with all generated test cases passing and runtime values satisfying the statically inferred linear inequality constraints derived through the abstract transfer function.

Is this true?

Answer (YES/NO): NO